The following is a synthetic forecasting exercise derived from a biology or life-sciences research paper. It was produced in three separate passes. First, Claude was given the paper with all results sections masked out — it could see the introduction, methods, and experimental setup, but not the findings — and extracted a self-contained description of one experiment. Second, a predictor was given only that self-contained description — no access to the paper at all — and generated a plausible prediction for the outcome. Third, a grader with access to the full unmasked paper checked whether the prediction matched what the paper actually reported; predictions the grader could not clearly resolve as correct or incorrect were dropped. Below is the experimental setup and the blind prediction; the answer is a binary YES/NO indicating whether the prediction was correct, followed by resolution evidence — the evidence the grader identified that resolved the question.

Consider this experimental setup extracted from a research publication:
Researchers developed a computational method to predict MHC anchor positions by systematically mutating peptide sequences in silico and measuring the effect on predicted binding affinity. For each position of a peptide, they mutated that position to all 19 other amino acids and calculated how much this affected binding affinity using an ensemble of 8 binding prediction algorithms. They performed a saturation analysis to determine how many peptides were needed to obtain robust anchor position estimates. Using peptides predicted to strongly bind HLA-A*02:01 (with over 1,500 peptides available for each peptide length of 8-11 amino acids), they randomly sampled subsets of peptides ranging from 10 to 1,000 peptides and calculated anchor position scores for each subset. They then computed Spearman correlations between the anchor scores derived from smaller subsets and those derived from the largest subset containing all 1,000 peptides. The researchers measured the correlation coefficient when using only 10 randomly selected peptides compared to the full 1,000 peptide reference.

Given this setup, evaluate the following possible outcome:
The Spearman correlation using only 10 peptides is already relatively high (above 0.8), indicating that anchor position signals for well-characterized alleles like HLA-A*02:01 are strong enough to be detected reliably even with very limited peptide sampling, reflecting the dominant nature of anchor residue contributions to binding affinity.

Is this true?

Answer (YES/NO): YES